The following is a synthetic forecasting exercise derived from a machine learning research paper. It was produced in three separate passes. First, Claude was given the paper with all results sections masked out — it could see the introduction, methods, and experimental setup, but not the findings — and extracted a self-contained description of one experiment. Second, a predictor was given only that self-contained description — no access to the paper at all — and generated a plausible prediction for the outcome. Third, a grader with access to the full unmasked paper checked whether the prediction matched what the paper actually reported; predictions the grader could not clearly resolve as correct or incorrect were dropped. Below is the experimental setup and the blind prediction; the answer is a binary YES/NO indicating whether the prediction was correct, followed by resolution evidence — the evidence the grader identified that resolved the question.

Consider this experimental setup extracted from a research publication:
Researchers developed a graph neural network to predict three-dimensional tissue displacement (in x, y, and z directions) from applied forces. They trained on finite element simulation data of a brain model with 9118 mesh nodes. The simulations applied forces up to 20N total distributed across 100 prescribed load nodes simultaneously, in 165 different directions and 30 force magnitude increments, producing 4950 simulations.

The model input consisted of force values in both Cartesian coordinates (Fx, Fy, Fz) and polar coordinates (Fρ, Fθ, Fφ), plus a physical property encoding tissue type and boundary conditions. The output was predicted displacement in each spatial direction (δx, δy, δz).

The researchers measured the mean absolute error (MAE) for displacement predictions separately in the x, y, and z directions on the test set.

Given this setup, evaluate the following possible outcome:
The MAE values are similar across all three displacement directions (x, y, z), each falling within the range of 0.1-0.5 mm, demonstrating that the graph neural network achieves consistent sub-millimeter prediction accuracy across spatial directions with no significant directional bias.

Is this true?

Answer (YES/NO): NO